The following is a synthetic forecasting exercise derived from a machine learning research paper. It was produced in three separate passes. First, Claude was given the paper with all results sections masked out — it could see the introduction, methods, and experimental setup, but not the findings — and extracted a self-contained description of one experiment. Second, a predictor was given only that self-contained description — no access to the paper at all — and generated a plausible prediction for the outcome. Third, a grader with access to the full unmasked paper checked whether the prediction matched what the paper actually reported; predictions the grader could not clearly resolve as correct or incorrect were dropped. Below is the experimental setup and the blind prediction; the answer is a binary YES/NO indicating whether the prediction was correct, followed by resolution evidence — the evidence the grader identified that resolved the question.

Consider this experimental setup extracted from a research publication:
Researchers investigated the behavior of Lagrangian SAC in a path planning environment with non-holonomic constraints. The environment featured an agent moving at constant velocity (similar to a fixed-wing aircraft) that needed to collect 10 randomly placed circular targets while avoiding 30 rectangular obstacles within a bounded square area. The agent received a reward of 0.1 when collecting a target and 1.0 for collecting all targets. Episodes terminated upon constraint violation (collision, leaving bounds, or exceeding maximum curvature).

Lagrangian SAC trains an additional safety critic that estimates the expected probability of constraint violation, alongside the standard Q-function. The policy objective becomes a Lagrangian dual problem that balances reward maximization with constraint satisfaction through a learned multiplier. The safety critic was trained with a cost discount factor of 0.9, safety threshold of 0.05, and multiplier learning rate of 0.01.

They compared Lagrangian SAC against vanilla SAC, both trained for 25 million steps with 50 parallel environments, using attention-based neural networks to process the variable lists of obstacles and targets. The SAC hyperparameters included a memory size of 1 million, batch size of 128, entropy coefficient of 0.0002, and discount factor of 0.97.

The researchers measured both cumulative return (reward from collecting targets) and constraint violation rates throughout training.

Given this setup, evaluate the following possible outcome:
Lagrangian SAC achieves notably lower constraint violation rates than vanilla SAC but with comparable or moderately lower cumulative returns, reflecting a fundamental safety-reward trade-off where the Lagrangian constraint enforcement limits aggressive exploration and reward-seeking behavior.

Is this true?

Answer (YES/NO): NO